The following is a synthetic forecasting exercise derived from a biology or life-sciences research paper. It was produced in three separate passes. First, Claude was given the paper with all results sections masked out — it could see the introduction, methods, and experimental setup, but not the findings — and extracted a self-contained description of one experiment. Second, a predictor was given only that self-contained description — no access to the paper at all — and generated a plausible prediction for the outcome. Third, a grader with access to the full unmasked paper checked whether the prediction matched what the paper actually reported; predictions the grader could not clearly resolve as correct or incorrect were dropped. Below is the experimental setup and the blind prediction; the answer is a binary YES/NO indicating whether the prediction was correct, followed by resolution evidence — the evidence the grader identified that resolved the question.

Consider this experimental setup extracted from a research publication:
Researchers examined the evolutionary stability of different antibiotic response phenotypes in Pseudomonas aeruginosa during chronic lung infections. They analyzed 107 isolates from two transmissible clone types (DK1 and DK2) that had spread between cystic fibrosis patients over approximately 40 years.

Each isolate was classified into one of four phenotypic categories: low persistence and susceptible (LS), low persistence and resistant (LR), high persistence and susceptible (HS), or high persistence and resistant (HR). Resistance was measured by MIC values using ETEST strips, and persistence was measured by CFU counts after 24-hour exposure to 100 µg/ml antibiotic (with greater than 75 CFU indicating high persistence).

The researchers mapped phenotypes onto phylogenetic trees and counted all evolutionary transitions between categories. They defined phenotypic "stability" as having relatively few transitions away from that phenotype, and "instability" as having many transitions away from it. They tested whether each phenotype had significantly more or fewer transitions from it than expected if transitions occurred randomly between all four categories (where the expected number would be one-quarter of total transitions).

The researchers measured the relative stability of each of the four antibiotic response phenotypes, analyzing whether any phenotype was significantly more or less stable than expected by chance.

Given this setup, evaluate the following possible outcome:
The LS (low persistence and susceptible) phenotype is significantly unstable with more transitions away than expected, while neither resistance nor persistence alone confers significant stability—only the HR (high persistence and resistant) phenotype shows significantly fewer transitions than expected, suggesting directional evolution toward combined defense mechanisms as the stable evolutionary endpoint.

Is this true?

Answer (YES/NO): NO